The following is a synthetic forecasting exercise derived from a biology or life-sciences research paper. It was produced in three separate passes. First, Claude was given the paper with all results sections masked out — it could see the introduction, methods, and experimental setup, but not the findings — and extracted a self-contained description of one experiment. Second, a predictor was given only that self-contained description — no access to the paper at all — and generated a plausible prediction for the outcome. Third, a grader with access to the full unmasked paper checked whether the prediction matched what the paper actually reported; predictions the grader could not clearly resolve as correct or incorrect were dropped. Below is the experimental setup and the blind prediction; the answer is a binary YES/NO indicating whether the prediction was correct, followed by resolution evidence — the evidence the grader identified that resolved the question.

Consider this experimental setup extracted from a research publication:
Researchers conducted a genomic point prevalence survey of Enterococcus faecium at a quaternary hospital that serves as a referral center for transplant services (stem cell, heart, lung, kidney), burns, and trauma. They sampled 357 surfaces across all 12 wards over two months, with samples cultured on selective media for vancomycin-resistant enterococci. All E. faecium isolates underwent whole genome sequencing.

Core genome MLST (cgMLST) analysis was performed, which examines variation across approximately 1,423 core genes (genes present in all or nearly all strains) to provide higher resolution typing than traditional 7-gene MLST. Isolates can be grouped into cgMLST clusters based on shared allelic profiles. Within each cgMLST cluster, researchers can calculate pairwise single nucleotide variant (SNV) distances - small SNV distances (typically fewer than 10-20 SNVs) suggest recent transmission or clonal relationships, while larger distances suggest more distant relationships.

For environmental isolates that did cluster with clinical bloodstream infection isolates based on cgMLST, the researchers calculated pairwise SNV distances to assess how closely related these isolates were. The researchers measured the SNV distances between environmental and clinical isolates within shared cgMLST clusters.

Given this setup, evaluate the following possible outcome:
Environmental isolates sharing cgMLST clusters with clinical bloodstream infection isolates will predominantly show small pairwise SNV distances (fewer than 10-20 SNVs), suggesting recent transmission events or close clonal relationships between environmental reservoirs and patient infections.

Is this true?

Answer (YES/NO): NO